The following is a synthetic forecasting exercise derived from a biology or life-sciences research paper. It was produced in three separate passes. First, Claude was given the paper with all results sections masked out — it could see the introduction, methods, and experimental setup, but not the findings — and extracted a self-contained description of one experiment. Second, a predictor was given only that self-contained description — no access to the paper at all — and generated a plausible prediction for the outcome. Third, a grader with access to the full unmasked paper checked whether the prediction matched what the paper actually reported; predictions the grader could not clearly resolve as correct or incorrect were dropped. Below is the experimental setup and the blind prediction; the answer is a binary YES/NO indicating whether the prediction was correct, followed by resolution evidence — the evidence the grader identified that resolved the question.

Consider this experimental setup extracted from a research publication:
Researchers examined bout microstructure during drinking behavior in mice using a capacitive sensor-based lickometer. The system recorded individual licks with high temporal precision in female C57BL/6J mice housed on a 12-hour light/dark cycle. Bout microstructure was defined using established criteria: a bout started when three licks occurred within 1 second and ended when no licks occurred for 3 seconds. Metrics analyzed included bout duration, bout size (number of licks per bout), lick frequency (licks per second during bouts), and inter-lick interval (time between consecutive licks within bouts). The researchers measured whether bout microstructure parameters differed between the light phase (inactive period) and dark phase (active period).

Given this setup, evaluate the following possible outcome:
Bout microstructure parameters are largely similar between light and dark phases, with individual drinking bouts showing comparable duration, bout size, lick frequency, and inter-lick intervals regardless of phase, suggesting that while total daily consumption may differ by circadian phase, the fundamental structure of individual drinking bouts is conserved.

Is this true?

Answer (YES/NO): YES